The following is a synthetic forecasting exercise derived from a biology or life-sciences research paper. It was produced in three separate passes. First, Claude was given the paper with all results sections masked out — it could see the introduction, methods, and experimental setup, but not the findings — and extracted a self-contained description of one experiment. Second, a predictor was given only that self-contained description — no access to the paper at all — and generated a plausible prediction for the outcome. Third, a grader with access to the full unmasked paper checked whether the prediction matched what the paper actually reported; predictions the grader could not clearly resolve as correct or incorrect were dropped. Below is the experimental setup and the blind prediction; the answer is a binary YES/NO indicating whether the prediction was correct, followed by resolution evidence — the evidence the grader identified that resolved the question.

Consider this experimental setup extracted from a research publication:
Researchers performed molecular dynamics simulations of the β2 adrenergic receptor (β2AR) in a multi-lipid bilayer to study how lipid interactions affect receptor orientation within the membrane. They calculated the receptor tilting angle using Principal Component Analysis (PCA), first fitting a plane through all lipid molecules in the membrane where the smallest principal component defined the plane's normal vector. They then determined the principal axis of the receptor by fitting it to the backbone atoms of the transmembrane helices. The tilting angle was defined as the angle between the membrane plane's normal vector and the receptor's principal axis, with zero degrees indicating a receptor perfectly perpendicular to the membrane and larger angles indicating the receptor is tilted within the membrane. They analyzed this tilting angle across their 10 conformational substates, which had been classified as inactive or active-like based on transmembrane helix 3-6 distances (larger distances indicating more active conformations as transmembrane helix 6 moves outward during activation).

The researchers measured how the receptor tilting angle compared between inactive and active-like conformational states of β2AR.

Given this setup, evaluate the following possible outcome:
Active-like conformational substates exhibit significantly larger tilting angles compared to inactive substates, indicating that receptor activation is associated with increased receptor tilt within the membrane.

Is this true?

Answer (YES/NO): YES